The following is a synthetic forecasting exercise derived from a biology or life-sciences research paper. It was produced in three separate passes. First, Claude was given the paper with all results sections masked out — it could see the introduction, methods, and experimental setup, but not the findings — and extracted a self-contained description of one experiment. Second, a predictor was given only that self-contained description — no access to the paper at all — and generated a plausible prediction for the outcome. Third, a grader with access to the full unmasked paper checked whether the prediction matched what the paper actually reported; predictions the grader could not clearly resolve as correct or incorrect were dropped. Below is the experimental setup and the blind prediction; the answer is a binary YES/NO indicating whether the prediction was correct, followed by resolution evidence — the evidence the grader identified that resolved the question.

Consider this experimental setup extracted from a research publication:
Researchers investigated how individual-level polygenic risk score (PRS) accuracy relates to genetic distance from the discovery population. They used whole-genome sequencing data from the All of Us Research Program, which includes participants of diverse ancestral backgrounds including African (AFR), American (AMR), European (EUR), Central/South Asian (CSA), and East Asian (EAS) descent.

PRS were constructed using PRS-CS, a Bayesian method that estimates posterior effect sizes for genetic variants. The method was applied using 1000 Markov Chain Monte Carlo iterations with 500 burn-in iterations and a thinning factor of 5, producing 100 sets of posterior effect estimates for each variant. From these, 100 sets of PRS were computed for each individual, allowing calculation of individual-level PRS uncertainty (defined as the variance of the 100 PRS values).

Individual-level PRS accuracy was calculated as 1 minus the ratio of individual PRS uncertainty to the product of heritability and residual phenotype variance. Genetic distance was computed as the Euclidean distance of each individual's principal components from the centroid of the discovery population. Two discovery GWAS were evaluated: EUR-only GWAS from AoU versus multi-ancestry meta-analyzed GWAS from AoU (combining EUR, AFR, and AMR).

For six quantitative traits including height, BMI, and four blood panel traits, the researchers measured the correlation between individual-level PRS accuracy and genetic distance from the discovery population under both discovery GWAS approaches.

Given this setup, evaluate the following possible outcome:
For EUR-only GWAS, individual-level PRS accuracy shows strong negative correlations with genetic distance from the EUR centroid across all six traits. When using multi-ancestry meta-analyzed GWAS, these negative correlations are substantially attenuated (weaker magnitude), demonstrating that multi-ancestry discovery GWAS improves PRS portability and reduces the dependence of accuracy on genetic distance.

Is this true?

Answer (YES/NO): NO